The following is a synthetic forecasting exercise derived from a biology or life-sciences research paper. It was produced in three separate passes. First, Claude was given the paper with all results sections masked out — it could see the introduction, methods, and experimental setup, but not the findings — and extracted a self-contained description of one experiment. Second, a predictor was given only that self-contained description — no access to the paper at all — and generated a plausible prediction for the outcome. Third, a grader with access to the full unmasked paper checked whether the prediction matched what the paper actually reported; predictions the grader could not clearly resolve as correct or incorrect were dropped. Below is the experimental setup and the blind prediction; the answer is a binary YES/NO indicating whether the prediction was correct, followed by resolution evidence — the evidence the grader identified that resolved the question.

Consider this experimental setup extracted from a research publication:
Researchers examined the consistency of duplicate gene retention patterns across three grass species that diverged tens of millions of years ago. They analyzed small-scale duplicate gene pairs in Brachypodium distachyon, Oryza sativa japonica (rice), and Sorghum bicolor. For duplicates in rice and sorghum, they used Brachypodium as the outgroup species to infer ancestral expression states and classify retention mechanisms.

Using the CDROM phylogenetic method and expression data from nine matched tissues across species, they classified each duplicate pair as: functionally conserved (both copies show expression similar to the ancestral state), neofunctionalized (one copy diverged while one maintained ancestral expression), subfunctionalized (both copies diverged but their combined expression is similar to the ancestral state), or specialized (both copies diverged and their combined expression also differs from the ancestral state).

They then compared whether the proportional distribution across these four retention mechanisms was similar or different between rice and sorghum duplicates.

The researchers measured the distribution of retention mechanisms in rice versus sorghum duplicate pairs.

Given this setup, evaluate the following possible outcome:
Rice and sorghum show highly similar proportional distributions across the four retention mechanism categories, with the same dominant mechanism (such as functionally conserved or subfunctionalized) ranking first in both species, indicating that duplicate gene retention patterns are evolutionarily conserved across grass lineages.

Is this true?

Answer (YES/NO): YES